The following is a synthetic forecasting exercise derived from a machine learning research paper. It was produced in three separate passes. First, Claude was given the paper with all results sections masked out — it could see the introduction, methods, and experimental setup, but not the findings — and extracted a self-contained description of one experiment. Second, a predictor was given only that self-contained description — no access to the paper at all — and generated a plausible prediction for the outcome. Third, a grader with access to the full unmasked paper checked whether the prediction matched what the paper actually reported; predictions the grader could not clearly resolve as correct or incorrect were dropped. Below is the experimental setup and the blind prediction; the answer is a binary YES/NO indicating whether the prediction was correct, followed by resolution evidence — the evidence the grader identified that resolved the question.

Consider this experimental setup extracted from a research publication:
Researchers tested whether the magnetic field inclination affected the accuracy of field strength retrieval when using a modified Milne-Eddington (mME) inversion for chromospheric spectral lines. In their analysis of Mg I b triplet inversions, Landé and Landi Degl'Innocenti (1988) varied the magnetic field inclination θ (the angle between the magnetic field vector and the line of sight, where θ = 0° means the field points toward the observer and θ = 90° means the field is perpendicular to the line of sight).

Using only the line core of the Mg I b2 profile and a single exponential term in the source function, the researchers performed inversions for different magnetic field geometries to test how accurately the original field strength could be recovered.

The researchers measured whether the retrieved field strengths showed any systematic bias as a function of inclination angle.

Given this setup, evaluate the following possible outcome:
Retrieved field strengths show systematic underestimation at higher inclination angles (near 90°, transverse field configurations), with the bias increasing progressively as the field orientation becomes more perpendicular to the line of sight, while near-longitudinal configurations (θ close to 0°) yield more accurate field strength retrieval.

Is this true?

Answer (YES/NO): NO